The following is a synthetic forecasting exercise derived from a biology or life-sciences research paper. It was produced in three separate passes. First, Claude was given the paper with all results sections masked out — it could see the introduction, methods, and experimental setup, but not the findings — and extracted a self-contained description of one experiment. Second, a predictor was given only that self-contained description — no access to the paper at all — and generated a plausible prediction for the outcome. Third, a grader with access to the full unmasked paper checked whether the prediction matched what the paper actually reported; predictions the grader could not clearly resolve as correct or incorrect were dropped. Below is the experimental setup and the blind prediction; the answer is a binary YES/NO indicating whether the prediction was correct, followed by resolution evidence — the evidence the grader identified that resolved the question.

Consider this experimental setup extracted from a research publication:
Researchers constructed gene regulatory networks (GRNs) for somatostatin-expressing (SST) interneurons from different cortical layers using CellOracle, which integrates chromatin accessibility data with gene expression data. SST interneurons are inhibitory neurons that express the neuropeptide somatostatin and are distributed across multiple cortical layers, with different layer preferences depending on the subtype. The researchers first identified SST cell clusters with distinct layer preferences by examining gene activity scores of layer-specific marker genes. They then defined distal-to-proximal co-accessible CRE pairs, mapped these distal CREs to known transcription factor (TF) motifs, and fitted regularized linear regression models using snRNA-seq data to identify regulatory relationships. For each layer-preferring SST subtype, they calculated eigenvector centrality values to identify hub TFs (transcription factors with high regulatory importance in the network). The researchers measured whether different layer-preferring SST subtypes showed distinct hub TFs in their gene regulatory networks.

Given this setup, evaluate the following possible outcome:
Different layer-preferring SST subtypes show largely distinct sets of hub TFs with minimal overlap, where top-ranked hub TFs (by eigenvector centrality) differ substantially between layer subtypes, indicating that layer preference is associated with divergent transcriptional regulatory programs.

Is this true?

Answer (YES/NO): YES